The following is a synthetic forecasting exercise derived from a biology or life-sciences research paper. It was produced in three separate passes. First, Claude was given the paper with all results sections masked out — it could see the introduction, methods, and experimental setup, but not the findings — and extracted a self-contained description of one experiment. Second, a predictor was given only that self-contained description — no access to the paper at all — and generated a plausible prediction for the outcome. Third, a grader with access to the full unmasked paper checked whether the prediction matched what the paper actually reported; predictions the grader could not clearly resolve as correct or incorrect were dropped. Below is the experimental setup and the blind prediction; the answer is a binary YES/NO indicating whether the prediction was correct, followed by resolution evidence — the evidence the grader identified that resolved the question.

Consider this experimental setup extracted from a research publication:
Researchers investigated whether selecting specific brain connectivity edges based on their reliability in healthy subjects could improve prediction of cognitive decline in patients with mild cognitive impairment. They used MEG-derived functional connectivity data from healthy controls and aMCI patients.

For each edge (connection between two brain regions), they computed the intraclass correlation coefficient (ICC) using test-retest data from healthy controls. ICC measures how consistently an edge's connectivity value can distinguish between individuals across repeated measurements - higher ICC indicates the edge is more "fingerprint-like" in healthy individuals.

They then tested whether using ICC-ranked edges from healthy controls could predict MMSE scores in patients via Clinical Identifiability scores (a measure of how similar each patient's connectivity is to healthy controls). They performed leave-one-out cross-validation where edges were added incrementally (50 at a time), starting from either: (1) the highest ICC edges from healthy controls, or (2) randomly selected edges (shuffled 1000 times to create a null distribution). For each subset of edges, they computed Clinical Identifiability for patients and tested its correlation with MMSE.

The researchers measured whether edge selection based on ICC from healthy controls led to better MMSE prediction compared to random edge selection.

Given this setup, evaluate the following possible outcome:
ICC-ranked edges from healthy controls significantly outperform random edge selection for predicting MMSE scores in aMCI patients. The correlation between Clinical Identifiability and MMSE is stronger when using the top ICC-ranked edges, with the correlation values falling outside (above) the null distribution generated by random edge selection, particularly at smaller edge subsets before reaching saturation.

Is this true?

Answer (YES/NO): YES